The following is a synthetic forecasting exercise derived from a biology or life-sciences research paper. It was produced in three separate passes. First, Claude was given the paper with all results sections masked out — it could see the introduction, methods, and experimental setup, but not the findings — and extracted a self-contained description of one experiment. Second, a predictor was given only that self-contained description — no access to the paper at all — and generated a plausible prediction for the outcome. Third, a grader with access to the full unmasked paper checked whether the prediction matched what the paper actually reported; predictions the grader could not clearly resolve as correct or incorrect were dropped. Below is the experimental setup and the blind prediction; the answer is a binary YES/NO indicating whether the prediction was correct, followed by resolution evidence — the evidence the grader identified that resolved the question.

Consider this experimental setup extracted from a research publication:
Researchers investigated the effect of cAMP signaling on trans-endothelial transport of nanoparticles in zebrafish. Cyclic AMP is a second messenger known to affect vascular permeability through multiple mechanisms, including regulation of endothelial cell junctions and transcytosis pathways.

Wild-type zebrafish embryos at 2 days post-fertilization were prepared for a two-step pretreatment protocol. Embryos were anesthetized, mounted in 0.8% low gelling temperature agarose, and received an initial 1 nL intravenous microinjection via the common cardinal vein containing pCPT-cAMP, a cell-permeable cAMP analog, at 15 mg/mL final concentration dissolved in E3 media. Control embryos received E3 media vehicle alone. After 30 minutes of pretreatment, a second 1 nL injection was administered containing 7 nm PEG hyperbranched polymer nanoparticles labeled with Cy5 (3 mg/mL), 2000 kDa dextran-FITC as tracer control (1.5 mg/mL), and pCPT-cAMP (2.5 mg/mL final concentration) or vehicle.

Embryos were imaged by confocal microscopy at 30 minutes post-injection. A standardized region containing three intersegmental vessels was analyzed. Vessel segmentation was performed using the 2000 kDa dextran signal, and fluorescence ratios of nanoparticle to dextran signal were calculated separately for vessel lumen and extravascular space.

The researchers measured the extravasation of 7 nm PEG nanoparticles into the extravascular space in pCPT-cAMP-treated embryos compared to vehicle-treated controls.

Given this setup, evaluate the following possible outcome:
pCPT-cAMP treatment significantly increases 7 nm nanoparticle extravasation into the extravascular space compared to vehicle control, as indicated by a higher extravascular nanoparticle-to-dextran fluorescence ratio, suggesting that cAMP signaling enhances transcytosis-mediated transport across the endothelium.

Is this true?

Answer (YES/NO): NO